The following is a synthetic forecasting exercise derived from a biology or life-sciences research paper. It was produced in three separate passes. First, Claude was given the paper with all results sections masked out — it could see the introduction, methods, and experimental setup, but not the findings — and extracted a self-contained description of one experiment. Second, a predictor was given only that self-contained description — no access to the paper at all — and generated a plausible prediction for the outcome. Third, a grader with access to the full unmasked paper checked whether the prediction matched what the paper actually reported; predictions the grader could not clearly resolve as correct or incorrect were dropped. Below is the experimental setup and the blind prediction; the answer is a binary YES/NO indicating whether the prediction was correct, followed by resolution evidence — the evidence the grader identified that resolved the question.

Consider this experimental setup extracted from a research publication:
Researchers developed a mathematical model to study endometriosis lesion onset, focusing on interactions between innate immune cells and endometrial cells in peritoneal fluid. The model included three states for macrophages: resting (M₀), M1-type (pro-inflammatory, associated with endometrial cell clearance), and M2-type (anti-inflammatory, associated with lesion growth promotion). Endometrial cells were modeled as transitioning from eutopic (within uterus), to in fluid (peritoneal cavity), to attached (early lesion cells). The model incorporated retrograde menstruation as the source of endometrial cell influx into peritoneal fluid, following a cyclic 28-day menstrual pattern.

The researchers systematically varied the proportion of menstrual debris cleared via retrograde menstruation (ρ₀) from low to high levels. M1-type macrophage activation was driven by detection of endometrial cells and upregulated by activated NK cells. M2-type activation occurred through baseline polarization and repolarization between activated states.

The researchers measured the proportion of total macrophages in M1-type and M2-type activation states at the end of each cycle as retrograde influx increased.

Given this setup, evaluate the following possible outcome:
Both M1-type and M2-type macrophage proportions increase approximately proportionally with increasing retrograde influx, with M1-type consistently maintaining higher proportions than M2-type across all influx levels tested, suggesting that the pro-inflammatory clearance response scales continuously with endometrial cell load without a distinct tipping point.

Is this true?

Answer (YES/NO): NO